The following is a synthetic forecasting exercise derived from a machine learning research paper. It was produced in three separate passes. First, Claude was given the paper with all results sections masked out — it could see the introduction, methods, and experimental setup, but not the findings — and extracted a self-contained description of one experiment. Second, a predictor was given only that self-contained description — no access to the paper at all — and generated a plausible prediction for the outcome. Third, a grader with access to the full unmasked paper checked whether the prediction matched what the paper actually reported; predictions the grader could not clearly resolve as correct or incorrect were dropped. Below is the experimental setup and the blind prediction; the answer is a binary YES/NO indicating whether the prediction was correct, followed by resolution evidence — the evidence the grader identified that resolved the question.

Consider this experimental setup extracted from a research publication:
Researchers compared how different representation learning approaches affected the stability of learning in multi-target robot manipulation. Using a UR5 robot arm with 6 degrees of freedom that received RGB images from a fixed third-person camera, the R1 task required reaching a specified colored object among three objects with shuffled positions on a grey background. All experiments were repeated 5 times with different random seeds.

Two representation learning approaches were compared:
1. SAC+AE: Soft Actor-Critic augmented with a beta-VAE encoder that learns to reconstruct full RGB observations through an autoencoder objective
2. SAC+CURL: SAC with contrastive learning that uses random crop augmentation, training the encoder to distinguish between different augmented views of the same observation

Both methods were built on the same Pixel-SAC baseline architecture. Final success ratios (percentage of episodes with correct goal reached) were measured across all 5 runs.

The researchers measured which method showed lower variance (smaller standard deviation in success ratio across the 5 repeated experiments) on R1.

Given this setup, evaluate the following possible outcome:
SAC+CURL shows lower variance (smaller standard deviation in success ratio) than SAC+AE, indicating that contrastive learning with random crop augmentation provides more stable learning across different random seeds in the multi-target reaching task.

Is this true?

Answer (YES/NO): NO